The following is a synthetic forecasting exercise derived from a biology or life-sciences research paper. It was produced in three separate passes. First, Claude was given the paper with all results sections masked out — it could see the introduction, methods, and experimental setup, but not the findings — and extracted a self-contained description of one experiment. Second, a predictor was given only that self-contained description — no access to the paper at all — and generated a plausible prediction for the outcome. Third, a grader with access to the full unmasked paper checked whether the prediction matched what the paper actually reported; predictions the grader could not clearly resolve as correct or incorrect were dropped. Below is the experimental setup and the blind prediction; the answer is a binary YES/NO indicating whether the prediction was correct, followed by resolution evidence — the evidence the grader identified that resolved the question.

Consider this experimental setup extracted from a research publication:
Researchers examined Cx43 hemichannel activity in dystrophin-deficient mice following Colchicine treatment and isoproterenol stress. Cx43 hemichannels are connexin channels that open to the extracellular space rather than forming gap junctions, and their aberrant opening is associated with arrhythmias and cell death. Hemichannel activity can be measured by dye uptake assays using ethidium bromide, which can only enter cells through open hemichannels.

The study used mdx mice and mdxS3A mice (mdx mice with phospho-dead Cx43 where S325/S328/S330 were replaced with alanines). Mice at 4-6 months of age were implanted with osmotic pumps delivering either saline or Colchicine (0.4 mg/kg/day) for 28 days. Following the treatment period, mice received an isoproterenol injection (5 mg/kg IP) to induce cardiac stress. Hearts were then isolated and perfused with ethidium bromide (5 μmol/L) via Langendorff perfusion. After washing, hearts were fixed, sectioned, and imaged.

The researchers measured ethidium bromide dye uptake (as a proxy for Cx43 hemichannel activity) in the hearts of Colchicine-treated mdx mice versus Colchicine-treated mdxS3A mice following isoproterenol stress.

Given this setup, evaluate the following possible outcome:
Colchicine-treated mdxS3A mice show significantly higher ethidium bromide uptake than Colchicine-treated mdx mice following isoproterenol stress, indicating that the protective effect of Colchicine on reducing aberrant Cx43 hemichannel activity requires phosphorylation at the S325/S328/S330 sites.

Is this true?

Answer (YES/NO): YES